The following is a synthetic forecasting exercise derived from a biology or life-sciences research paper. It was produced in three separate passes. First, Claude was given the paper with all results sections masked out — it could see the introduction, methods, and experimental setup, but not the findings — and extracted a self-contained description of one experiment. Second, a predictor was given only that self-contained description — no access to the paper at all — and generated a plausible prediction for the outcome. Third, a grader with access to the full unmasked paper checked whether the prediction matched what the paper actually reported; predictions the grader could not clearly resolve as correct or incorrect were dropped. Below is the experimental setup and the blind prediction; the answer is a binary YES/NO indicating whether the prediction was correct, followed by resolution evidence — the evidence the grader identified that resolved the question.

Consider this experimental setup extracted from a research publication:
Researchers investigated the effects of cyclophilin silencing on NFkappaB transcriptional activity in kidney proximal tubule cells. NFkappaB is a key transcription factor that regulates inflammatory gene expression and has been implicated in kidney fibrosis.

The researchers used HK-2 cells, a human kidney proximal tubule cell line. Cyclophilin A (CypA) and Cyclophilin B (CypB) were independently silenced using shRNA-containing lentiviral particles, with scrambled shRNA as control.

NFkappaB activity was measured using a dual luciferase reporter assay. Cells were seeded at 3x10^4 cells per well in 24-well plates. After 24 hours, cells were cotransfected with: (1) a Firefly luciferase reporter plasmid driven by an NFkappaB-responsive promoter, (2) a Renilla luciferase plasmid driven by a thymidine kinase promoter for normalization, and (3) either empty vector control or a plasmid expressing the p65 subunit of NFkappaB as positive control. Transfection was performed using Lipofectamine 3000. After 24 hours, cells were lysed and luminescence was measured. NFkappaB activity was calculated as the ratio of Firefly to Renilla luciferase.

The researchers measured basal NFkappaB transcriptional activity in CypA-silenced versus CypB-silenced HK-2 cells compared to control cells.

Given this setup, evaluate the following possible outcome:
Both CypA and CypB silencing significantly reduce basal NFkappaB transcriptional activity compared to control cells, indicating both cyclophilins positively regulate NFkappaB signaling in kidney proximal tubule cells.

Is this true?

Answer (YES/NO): NO